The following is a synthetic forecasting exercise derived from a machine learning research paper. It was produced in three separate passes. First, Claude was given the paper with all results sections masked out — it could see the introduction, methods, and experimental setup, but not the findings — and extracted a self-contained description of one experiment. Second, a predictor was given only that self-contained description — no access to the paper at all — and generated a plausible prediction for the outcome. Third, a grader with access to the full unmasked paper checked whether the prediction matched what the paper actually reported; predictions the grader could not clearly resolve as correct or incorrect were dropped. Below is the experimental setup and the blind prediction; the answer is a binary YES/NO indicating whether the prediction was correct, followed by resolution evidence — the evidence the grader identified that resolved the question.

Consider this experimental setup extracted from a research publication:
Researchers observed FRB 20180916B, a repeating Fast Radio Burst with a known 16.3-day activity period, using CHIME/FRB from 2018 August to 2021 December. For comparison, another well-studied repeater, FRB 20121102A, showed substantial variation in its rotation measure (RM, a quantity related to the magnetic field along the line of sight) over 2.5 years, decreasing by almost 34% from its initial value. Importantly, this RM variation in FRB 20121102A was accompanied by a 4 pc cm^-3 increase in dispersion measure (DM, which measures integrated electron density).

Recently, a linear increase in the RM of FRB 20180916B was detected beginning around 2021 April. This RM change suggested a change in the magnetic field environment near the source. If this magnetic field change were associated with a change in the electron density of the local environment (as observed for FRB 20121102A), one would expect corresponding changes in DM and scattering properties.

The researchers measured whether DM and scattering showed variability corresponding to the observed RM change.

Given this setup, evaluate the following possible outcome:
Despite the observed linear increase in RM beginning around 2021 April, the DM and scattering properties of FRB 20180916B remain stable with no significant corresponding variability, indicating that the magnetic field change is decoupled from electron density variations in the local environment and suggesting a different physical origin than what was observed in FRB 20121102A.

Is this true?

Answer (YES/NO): YES